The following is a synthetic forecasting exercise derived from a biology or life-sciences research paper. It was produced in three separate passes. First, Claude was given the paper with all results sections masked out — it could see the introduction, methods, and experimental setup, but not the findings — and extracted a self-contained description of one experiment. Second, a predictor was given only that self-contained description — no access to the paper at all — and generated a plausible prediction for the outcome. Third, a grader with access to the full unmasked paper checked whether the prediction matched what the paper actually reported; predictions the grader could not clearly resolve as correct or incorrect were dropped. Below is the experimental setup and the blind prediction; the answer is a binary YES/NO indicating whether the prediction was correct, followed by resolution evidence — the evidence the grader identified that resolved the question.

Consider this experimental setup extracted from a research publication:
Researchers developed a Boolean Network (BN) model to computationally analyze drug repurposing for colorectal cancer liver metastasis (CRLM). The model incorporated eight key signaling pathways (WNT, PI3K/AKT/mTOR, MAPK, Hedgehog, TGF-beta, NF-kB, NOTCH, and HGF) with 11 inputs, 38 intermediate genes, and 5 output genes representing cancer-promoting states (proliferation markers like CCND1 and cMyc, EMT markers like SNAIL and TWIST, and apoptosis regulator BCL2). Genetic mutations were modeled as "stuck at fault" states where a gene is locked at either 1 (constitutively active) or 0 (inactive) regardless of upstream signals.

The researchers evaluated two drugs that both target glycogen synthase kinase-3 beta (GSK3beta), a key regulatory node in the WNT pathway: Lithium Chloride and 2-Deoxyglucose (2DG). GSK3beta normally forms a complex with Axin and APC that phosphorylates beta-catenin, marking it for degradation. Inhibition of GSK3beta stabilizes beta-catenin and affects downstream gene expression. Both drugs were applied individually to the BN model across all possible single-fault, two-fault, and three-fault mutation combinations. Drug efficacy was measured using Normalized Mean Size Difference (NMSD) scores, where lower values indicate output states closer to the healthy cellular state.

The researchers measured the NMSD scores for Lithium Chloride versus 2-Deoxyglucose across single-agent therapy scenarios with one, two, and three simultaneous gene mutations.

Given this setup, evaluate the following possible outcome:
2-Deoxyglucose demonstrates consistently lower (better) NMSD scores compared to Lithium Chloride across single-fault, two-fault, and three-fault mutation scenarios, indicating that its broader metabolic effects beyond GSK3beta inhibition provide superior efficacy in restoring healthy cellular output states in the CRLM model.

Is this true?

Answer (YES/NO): NO